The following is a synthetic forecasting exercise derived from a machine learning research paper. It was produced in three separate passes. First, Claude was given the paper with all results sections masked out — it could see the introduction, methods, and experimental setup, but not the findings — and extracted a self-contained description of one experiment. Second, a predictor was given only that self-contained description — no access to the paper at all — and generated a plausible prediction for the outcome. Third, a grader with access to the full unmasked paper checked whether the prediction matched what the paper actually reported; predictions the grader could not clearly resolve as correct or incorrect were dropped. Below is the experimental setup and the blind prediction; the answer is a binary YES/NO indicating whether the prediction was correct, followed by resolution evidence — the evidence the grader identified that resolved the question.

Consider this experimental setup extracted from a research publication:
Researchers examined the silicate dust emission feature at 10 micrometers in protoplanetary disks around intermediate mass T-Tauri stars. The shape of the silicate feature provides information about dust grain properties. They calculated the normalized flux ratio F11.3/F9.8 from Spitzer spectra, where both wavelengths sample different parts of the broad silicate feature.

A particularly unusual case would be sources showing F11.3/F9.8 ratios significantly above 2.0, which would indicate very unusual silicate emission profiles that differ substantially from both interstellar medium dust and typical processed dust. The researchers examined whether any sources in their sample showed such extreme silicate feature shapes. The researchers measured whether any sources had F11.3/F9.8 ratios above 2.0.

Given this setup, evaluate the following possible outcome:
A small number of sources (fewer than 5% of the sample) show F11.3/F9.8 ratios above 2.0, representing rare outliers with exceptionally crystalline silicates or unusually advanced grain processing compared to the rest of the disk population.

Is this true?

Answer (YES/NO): NO